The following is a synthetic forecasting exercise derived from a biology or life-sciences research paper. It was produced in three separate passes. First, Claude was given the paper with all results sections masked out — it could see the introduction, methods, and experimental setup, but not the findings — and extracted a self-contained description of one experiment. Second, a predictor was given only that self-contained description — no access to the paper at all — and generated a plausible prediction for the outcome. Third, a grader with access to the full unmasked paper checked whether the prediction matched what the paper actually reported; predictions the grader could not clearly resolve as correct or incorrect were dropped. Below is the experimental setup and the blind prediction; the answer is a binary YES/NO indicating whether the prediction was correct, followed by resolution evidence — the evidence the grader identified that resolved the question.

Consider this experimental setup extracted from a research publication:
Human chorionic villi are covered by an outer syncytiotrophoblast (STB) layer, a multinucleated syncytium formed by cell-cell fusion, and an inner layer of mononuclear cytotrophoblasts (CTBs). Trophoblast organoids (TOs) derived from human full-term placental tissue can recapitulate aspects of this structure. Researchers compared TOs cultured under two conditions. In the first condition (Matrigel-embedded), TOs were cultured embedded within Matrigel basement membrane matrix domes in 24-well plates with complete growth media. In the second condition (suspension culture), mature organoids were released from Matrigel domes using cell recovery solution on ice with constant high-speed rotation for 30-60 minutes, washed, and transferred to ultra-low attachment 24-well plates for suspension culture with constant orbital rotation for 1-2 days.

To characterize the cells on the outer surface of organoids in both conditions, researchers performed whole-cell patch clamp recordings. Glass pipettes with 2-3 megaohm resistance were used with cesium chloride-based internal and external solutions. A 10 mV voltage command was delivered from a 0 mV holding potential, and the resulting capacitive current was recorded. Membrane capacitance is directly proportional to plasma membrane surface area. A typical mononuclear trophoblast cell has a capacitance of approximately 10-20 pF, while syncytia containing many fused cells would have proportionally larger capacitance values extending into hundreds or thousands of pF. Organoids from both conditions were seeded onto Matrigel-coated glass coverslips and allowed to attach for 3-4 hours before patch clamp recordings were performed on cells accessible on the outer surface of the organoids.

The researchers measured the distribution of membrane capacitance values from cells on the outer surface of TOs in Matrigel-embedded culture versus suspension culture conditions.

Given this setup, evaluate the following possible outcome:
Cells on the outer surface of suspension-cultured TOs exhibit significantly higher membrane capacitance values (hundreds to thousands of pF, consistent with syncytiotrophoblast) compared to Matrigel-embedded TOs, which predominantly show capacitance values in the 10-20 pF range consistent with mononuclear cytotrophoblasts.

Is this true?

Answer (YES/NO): NO